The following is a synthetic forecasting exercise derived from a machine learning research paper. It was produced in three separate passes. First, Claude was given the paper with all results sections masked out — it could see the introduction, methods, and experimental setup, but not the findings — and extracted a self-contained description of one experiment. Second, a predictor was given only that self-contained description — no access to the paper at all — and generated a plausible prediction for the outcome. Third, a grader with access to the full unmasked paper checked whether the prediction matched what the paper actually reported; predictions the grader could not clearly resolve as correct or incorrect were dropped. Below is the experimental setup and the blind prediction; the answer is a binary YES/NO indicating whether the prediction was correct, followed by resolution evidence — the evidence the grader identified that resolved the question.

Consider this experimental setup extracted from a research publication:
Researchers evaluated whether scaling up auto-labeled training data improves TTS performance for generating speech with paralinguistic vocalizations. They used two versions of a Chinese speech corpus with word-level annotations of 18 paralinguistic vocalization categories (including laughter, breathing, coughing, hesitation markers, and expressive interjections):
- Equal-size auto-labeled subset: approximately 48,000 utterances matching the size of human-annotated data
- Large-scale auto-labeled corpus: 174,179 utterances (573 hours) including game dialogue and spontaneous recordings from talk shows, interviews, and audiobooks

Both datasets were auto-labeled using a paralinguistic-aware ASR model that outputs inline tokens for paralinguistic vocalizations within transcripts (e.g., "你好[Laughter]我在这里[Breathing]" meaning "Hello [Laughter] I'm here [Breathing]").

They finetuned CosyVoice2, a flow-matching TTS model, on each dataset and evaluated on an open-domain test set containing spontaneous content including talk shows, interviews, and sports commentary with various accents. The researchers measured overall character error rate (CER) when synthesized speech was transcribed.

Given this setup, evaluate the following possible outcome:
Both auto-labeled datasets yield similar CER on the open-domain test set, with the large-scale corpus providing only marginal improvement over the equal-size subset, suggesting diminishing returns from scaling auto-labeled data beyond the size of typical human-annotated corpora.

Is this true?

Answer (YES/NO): YES